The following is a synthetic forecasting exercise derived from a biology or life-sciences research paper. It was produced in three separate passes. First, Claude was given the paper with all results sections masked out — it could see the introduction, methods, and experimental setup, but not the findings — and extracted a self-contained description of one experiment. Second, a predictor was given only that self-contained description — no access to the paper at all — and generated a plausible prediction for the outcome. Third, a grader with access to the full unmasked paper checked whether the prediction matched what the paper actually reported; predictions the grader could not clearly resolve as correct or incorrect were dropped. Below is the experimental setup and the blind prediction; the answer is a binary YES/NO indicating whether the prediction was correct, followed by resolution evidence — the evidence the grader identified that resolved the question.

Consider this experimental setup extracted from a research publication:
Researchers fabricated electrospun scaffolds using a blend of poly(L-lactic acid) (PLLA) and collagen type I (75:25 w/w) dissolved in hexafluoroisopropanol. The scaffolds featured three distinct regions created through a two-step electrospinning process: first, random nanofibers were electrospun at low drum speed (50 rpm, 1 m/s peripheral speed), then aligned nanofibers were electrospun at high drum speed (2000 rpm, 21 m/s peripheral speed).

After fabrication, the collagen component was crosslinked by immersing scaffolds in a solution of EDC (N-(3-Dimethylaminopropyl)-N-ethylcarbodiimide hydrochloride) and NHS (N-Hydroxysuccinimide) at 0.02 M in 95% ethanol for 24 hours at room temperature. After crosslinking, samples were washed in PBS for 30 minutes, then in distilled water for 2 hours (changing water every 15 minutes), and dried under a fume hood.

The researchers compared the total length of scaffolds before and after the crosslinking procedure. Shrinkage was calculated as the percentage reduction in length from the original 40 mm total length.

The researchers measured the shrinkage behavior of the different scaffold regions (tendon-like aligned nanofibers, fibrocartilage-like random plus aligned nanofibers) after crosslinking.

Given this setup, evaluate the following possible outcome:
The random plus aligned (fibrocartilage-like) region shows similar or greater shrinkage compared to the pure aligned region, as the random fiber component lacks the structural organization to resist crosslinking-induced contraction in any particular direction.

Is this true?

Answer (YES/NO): YES